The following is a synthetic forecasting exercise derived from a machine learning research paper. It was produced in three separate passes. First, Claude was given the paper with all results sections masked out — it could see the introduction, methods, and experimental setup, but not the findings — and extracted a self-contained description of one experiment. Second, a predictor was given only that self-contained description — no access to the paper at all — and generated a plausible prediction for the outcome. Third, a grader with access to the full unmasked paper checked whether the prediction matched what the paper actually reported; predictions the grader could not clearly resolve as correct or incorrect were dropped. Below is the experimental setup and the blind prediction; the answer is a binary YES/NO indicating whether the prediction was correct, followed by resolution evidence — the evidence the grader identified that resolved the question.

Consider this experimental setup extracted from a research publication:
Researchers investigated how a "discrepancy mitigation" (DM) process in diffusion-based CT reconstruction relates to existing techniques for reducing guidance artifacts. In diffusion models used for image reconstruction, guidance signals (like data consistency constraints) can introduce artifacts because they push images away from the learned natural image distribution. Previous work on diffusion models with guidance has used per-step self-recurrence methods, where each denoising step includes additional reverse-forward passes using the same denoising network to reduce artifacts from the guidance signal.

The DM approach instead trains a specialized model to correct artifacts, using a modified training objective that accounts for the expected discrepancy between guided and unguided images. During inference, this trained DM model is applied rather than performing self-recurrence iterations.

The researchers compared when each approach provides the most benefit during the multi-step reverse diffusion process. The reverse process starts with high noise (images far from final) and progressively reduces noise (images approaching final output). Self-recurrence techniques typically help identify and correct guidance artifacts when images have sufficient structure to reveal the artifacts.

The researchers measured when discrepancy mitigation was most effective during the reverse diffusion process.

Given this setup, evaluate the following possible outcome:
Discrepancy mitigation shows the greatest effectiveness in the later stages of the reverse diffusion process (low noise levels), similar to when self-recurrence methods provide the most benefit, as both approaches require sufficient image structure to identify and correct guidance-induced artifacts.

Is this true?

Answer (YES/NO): YES